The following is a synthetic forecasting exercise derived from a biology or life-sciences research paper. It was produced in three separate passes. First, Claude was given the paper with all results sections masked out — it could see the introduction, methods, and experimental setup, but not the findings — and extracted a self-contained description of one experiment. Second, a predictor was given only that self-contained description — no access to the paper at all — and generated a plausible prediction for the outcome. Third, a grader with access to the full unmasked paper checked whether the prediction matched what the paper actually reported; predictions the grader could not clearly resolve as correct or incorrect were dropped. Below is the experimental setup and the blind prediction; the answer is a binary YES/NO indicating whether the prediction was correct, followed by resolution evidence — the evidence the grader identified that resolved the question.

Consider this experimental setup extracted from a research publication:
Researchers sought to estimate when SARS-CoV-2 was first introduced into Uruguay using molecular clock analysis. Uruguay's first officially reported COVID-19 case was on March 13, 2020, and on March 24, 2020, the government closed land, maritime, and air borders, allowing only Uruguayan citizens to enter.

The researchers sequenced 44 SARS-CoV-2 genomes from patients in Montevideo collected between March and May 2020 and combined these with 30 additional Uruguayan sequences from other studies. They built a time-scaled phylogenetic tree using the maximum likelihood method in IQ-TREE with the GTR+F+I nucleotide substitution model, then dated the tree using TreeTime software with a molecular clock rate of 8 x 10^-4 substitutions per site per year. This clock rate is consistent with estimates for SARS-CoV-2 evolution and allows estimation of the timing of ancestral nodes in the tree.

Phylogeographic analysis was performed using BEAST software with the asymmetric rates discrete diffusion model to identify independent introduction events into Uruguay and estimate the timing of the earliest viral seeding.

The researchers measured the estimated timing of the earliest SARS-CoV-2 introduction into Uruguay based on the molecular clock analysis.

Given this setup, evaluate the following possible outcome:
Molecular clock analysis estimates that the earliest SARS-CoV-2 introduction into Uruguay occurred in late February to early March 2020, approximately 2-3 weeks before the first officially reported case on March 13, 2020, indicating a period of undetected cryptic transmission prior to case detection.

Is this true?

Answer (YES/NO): YES